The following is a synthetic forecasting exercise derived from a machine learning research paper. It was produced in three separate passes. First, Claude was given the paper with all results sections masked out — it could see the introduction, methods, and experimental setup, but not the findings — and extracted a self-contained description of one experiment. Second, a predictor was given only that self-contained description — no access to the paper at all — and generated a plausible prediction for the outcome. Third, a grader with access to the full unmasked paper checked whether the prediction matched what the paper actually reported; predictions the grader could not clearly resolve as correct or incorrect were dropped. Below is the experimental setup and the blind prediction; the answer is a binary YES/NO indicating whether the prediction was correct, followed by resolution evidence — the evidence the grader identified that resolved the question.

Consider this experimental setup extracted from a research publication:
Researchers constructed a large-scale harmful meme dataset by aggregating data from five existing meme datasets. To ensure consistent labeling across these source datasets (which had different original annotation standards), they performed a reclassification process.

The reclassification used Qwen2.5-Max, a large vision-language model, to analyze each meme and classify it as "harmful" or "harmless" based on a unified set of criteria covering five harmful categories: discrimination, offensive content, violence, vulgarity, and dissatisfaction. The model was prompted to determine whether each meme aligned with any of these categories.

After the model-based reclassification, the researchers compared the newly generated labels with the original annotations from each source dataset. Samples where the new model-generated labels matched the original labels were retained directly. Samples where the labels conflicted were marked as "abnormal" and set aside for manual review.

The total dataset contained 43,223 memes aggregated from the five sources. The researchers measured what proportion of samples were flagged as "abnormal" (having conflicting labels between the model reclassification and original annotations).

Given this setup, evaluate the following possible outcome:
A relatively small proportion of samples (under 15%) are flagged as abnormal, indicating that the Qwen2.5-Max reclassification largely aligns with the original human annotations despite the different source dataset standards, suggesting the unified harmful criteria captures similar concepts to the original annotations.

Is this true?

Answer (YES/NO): YES